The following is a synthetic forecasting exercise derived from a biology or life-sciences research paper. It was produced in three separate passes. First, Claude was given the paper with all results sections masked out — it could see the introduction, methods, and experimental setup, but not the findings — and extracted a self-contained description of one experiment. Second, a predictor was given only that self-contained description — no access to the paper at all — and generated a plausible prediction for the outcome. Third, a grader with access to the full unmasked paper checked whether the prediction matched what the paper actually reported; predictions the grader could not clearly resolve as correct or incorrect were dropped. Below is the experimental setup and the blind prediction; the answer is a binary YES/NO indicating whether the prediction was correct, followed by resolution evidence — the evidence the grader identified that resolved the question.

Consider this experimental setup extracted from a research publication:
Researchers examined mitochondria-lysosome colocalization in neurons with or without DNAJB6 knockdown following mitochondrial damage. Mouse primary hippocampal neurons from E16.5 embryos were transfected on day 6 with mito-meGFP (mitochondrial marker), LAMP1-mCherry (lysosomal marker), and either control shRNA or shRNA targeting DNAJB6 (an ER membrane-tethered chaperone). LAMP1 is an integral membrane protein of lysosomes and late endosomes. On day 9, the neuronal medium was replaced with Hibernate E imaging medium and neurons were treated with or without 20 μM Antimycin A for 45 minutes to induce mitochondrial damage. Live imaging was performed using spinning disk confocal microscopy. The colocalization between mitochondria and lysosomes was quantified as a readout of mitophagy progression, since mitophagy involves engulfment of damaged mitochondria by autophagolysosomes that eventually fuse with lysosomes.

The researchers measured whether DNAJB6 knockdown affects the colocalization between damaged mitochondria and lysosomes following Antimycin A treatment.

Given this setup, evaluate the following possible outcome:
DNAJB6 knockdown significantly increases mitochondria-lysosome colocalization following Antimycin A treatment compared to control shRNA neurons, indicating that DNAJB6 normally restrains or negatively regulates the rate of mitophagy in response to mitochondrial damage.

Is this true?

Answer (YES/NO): NO